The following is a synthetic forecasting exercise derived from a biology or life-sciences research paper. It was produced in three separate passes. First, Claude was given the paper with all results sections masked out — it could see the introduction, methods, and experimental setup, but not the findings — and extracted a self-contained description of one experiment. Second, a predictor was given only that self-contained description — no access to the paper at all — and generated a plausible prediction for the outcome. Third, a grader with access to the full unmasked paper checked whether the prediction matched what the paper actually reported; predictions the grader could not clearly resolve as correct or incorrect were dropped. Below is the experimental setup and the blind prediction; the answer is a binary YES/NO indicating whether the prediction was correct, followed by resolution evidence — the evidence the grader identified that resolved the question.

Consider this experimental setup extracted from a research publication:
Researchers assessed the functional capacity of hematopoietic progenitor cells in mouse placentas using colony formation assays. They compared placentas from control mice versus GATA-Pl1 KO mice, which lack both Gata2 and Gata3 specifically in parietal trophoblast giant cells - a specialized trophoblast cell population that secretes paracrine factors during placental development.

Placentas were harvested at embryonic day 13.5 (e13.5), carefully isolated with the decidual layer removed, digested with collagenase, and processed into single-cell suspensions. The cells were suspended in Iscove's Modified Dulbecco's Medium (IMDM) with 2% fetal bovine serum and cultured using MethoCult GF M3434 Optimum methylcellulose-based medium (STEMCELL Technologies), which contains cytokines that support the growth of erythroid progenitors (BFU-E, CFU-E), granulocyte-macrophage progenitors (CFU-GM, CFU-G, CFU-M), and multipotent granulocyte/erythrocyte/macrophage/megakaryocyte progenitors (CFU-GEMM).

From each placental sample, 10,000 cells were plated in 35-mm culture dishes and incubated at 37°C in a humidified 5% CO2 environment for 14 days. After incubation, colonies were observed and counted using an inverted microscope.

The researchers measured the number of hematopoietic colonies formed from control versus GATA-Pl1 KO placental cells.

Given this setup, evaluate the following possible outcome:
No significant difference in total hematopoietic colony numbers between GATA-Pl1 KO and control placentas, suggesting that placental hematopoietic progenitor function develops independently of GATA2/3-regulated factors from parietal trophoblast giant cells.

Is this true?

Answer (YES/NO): NO